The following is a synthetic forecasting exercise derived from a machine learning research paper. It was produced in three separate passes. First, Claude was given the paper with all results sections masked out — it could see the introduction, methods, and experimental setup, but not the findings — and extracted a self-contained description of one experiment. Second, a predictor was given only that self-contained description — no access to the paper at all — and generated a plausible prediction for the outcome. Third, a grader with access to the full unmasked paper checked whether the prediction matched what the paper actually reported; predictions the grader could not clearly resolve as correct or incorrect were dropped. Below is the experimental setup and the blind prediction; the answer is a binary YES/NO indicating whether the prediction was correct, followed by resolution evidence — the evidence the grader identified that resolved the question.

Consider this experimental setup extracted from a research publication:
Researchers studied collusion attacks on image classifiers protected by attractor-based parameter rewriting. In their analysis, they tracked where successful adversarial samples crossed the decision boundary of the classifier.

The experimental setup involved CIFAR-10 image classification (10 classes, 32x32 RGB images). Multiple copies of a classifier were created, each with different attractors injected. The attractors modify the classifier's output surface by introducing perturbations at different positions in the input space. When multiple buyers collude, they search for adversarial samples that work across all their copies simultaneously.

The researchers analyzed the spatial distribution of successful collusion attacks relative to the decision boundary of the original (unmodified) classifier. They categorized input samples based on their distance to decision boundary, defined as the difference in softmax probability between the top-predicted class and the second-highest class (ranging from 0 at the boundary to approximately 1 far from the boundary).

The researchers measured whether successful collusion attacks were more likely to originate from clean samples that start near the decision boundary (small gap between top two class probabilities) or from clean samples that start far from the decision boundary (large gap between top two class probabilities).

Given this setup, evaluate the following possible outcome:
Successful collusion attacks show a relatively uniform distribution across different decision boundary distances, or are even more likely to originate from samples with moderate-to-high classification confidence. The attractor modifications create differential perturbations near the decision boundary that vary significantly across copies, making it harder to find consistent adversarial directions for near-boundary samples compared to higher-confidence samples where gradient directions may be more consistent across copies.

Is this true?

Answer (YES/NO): NO